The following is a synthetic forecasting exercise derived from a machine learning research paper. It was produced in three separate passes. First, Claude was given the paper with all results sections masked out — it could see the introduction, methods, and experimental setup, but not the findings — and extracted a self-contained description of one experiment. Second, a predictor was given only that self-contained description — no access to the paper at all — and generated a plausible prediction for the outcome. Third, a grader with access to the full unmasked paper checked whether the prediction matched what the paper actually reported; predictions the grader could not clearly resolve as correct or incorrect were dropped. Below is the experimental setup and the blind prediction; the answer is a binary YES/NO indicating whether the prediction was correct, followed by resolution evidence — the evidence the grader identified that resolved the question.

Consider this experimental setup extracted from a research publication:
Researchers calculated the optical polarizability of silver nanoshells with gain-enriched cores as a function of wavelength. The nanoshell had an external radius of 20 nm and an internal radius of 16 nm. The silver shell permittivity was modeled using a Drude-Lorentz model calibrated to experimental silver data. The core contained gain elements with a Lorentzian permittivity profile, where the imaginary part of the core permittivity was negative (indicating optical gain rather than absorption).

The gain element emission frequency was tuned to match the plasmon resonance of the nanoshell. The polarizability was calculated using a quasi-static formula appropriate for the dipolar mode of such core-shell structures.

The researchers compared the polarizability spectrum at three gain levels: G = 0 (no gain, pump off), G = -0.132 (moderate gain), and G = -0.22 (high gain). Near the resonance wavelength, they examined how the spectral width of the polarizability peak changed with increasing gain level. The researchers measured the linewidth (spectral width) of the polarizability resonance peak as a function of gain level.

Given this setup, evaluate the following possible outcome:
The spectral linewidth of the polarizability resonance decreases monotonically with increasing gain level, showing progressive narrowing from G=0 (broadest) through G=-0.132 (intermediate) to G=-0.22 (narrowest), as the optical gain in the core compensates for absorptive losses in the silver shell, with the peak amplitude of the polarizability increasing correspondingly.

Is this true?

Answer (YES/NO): YES